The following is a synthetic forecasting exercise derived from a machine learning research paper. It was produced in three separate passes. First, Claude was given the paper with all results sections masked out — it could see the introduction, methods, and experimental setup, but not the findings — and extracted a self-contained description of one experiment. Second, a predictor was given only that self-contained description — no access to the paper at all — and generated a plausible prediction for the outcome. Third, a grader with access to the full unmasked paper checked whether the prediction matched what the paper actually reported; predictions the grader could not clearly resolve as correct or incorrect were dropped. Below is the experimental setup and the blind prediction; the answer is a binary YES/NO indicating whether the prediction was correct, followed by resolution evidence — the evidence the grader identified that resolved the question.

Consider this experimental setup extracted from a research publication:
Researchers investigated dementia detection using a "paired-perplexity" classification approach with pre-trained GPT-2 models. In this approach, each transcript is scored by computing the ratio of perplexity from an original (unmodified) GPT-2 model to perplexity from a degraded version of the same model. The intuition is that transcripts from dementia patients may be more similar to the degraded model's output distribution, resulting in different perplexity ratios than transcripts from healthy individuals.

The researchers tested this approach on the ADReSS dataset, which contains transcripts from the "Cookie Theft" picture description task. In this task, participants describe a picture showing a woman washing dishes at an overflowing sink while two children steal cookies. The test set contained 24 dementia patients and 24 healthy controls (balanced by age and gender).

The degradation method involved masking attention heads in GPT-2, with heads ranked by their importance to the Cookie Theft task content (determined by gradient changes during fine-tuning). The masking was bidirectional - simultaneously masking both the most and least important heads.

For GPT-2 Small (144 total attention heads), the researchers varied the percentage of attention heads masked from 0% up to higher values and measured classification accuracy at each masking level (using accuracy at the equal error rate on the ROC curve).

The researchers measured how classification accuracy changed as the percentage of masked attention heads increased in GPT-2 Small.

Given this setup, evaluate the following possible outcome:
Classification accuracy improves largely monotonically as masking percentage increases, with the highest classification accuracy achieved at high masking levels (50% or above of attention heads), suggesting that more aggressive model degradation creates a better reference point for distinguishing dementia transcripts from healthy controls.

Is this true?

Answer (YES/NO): NO